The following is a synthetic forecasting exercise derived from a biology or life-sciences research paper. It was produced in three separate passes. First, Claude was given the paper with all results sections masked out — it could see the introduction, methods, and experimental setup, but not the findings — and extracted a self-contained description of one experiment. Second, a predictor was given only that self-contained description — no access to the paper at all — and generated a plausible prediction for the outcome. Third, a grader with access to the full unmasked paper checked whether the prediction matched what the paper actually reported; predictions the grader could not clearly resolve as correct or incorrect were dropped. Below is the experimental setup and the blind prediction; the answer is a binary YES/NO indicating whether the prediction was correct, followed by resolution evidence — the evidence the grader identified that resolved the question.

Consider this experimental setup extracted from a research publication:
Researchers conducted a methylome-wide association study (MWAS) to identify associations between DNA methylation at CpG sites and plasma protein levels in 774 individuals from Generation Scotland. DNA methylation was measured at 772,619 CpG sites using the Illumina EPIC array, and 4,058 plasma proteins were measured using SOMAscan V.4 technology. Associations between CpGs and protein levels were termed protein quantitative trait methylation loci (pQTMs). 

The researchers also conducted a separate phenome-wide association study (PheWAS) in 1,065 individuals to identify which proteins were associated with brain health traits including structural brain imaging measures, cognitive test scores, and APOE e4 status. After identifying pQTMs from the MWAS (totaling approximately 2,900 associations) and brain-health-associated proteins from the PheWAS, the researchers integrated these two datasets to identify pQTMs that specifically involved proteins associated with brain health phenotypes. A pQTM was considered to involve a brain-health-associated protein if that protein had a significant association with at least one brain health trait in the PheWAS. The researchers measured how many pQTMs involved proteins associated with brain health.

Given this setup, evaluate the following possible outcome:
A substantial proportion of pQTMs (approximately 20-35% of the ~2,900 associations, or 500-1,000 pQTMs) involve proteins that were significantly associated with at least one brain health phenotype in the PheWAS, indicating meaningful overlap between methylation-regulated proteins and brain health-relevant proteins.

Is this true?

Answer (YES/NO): NO